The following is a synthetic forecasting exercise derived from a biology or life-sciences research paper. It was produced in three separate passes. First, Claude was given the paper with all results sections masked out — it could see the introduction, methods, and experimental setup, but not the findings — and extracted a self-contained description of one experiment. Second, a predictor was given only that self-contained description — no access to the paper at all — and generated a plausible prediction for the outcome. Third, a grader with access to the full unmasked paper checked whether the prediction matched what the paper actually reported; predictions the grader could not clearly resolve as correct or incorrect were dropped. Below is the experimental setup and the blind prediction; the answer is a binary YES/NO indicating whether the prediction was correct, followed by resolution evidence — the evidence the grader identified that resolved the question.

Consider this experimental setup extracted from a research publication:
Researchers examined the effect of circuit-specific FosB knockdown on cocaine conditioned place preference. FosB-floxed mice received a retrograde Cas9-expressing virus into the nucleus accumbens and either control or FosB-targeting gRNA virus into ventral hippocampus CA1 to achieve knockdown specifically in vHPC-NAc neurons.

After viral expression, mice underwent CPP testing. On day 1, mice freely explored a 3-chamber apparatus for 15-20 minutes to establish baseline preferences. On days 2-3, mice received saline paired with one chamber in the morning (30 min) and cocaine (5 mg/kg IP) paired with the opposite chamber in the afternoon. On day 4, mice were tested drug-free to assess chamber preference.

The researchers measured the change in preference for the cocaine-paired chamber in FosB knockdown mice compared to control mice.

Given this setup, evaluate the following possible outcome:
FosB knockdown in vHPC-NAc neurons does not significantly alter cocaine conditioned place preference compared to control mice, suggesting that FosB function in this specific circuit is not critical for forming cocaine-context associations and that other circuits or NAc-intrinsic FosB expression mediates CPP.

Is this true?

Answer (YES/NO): NO